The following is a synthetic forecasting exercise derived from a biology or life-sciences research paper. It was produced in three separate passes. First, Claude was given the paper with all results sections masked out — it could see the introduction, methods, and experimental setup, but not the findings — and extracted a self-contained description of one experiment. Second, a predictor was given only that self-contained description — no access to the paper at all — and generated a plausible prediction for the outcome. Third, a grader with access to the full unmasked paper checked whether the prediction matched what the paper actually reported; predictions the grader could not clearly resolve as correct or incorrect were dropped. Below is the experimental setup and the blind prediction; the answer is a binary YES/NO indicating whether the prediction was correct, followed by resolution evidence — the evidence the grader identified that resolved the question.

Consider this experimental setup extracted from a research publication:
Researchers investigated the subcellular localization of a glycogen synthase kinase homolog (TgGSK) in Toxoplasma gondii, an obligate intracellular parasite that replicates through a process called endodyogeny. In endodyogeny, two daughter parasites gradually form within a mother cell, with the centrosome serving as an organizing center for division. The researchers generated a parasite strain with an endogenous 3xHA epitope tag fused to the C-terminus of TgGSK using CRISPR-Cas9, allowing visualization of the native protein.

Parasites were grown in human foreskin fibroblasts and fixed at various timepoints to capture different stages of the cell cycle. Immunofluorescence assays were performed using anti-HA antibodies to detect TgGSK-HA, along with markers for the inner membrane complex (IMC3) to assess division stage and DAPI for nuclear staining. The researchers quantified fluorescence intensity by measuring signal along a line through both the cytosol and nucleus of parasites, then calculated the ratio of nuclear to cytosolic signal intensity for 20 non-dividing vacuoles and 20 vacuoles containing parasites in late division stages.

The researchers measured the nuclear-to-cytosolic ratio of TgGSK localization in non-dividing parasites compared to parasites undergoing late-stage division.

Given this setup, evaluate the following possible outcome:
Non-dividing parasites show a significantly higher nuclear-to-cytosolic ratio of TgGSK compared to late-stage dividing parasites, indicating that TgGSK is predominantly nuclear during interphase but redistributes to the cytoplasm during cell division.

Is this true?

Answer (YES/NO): YES